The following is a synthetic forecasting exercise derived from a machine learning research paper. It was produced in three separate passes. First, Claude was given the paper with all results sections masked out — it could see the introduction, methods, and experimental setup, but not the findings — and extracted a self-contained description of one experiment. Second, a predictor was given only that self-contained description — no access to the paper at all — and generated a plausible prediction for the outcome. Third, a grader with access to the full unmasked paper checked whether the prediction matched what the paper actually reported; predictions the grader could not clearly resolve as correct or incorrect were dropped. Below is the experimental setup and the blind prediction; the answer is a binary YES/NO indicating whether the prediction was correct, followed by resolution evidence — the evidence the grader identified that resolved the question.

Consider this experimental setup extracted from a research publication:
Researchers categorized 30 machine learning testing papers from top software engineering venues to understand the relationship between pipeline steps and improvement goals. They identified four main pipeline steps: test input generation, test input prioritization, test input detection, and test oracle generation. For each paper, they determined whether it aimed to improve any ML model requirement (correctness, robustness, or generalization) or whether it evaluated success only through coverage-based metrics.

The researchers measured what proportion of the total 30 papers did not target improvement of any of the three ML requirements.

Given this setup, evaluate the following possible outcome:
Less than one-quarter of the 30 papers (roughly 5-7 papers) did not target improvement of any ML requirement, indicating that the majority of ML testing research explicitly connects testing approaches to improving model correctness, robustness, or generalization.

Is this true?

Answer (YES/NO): NO